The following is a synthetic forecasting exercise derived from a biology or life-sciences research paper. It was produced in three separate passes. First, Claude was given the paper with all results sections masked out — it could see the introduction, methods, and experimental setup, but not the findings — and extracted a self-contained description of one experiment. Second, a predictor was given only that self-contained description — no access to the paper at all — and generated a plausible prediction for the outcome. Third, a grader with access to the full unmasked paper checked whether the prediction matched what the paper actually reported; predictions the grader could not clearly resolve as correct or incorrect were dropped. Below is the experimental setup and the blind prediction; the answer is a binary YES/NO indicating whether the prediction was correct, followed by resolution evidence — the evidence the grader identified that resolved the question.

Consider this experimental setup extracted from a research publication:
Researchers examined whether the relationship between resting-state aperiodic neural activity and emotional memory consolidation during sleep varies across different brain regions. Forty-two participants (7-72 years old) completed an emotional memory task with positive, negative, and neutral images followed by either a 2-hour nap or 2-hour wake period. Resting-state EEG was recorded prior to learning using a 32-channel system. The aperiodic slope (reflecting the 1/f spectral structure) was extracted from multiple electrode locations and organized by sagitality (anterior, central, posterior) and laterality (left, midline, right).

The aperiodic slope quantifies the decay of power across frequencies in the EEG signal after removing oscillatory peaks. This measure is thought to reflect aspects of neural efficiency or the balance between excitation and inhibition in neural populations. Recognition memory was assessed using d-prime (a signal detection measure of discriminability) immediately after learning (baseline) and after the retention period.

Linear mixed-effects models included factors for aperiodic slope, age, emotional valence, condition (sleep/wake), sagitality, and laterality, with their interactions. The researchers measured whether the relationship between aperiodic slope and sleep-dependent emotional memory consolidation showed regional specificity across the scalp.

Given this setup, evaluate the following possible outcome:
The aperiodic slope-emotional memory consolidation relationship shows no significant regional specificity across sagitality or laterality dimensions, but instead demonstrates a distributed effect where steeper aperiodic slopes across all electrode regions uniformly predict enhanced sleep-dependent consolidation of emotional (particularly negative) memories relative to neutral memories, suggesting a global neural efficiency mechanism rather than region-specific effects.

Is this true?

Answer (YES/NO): NO